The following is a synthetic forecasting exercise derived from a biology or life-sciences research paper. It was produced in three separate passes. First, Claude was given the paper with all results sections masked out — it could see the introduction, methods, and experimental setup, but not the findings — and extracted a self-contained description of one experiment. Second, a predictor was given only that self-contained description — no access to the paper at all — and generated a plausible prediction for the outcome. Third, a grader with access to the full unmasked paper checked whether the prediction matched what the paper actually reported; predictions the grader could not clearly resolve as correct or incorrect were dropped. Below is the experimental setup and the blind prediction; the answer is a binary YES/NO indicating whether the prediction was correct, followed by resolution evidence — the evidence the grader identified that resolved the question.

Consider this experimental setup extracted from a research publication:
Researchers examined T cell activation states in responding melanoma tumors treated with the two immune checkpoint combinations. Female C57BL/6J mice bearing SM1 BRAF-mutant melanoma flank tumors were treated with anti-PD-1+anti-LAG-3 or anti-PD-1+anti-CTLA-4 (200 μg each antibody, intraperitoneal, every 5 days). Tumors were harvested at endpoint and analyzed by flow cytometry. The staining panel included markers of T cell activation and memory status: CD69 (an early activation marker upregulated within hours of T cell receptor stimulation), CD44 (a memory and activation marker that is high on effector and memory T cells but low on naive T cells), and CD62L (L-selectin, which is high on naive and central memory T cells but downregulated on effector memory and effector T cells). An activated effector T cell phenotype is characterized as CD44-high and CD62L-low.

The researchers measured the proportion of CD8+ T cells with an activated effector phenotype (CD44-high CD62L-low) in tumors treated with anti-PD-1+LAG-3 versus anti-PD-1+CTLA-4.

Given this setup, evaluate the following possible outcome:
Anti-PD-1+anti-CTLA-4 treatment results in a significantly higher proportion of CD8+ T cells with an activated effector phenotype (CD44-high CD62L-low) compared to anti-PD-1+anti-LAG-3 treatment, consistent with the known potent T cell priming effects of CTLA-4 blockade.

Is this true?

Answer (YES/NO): YES